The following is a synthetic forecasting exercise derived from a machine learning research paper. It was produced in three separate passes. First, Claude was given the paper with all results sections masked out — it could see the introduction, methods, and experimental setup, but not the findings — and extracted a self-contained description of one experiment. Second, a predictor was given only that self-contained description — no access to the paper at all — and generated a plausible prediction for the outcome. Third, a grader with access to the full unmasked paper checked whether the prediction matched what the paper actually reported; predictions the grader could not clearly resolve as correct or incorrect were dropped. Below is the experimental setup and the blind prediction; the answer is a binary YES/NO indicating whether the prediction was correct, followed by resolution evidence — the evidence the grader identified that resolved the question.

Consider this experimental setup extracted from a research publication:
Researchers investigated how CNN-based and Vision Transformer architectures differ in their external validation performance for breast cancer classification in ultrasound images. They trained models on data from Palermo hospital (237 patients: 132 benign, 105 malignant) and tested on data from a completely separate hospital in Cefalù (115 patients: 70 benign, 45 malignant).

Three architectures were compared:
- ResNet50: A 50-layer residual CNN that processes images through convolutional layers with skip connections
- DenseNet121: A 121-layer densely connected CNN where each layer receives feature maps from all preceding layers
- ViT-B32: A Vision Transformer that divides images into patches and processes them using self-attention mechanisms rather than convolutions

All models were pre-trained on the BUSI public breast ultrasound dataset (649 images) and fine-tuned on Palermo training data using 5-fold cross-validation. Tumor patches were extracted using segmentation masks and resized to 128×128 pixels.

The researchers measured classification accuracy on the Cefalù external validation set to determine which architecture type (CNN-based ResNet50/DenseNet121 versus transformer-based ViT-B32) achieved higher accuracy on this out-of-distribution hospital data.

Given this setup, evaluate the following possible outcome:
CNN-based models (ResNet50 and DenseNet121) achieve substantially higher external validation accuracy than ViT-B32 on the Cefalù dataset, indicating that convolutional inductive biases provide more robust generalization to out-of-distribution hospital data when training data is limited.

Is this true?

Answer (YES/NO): YES